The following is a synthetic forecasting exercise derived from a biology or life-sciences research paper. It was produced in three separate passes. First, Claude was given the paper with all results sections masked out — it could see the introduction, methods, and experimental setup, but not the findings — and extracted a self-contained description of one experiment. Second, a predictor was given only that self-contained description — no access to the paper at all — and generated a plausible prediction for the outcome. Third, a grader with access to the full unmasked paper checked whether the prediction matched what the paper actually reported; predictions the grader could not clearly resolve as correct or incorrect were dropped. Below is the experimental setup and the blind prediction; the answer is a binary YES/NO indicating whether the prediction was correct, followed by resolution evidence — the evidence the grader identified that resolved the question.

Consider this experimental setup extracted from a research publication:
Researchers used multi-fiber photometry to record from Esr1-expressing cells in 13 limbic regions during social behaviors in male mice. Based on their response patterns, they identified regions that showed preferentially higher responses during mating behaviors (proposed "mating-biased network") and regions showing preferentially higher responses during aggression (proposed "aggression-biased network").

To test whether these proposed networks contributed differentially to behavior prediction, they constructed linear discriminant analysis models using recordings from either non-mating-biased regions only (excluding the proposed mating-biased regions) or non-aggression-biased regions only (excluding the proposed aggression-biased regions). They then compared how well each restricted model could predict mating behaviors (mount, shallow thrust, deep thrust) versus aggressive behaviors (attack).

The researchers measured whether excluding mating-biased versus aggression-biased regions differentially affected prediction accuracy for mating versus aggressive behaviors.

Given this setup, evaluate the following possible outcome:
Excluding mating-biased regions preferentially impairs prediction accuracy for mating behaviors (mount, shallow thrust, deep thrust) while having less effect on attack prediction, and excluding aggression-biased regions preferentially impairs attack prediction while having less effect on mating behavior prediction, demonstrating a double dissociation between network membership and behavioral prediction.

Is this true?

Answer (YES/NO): NO